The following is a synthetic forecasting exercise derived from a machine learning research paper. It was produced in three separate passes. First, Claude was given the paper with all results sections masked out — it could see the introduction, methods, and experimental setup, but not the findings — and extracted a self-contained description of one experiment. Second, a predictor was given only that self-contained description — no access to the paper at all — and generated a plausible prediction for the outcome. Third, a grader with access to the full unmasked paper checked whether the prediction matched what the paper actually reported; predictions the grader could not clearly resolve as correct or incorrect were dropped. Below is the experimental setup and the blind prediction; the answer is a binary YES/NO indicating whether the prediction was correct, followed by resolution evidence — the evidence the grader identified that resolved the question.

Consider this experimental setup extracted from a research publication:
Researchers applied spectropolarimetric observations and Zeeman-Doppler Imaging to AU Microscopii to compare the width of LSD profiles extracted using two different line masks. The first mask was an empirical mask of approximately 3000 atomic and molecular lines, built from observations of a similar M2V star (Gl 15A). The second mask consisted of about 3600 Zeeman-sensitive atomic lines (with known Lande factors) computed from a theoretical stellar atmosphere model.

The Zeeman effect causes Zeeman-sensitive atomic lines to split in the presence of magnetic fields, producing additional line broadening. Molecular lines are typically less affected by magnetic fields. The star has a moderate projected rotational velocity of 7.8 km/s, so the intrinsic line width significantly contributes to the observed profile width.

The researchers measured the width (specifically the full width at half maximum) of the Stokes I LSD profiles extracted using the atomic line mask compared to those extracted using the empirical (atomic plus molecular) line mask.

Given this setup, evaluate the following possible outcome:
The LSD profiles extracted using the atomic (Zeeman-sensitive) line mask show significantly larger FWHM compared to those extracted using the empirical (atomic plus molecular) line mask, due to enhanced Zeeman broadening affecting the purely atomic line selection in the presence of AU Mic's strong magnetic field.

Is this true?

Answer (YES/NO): YES